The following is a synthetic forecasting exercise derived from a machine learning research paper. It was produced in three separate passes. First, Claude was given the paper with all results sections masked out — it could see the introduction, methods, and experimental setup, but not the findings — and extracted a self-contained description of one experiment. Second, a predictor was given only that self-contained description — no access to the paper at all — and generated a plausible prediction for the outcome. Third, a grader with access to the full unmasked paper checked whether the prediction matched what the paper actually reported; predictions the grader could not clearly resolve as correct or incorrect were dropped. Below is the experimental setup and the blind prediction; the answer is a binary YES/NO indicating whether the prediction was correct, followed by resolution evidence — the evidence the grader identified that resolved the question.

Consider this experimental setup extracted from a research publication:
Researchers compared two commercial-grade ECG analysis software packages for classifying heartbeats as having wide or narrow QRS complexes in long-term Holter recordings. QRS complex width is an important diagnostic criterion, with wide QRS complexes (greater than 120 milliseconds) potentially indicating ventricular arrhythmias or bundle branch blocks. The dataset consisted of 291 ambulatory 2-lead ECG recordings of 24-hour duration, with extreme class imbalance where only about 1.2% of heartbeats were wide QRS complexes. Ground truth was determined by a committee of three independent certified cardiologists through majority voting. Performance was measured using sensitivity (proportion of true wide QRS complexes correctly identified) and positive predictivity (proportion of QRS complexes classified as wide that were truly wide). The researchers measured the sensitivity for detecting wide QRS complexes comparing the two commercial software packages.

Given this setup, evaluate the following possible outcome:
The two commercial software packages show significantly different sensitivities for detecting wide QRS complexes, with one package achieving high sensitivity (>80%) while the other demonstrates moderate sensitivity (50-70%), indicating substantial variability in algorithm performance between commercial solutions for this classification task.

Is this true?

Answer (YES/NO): NO